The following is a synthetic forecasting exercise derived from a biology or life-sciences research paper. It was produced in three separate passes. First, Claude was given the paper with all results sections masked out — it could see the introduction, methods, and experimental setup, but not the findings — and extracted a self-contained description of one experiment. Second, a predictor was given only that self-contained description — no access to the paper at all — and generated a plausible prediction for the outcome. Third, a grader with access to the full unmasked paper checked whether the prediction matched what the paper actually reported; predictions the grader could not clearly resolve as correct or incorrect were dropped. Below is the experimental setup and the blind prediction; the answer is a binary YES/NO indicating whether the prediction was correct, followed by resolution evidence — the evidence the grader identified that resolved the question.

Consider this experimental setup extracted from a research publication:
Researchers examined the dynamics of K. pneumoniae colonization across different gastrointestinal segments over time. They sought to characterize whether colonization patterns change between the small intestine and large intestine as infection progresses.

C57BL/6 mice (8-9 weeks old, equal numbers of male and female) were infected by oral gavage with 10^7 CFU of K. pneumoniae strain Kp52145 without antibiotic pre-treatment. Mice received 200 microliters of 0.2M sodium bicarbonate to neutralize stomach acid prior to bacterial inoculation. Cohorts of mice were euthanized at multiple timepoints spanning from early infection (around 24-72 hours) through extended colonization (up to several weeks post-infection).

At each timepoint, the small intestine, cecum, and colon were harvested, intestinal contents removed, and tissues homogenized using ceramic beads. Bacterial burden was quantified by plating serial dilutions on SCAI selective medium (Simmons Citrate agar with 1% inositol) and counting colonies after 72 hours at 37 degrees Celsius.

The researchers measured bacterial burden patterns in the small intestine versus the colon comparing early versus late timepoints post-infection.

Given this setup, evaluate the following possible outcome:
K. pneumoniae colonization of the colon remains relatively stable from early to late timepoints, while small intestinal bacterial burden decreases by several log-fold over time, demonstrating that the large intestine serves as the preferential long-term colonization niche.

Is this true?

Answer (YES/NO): NO